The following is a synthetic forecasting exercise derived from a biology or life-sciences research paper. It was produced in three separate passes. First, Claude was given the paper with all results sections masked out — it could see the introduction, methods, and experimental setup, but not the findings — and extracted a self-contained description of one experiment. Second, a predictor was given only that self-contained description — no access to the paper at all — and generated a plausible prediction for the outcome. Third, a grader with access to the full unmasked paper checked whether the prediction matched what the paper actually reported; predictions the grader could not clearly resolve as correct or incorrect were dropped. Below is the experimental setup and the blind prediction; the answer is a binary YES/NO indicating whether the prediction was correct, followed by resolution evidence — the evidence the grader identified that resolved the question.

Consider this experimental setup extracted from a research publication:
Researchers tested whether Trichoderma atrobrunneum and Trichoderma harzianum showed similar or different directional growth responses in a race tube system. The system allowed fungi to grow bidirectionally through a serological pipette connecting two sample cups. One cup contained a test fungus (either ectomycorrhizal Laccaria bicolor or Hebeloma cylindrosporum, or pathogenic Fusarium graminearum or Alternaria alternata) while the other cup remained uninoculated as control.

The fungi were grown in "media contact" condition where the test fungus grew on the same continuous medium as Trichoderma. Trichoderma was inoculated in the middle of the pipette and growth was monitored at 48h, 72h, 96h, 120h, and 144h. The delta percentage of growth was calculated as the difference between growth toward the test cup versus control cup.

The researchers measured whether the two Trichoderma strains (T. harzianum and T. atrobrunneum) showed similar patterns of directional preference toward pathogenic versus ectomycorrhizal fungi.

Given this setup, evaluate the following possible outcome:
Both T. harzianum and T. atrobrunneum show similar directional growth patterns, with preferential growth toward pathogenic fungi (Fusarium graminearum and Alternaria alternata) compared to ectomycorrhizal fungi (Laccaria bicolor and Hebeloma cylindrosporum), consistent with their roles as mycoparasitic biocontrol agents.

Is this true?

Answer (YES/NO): YES